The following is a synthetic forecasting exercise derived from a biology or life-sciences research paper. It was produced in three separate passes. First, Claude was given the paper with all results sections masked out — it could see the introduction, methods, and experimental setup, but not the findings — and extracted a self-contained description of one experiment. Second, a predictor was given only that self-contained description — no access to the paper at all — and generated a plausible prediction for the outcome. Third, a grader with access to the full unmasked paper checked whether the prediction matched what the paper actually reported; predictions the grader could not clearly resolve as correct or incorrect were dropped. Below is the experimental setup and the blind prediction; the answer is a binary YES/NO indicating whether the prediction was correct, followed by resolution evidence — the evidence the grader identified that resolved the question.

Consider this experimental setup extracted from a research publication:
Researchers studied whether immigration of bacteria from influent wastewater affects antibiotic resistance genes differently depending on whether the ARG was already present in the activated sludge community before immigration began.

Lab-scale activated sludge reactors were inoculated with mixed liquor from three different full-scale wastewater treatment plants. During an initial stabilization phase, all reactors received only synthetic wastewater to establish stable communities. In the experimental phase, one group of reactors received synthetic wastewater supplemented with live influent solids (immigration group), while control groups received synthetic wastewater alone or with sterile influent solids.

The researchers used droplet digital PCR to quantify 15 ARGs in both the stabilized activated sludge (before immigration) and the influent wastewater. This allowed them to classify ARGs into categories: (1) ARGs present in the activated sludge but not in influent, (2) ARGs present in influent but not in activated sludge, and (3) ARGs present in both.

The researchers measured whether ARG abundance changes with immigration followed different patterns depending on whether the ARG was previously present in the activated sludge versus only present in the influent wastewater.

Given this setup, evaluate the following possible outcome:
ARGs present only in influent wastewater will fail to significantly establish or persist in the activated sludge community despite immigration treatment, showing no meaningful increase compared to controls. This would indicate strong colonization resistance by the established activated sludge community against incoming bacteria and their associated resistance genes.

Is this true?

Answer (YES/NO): NO